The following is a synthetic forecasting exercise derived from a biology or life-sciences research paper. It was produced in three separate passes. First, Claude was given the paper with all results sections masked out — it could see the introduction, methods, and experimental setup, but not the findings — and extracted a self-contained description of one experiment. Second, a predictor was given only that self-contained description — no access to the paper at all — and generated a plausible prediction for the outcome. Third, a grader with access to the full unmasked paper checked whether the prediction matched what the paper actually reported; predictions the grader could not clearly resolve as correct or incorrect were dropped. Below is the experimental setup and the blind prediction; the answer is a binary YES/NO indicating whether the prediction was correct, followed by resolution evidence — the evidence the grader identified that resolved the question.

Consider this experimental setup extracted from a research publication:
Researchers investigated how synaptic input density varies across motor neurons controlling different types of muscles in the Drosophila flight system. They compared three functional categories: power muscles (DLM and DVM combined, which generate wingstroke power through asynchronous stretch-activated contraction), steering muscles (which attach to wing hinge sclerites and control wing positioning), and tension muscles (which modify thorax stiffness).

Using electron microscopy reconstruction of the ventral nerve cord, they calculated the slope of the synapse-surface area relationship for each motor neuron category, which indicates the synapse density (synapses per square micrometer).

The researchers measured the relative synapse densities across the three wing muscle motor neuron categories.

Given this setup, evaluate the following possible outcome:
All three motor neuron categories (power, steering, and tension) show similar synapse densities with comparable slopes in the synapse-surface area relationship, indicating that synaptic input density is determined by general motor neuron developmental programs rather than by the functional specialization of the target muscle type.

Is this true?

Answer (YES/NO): NO